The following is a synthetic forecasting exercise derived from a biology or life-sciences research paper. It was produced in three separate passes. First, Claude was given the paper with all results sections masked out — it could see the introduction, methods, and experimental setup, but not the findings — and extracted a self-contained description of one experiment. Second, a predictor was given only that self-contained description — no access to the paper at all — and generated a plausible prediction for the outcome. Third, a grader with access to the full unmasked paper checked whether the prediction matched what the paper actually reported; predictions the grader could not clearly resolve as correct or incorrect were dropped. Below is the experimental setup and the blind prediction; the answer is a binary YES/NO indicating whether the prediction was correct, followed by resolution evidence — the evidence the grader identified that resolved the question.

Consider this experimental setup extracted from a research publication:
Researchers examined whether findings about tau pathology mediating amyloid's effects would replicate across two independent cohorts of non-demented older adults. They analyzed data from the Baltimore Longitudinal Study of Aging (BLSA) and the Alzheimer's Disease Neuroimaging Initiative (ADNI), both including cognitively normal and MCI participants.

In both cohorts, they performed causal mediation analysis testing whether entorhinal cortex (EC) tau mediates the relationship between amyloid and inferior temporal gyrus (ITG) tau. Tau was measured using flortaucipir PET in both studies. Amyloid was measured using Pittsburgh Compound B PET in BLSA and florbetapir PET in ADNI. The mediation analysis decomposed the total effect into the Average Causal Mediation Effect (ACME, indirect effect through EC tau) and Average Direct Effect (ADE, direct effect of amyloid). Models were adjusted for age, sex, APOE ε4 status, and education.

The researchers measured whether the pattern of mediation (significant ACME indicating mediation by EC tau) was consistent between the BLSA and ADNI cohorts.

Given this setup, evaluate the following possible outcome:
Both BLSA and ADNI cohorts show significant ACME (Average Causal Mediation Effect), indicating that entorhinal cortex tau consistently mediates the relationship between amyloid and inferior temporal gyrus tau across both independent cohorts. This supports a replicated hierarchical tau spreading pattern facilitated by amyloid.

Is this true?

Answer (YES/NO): YES